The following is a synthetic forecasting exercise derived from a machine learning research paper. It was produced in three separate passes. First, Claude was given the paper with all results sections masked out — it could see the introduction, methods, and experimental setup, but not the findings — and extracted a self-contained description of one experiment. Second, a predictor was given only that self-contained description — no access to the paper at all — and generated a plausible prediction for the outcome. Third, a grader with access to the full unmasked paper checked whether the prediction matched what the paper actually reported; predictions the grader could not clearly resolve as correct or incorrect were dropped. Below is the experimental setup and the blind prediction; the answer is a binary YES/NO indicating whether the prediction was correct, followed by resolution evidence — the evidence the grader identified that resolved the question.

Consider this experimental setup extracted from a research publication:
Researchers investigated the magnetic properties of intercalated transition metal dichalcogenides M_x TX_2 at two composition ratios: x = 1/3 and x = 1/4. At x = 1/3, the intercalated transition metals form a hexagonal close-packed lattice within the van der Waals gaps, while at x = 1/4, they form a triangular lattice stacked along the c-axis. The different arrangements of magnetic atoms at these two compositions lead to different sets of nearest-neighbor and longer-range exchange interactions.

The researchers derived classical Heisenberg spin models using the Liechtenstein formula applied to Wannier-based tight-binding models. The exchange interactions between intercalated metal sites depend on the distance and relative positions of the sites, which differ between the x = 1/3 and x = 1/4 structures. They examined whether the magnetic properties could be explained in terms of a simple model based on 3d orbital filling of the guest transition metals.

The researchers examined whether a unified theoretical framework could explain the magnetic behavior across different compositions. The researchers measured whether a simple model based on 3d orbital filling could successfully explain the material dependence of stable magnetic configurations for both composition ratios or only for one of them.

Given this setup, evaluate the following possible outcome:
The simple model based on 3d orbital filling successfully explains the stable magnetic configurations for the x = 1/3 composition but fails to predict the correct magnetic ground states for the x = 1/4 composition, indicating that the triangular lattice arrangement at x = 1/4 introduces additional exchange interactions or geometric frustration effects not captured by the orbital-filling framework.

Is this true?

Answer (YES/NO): NO